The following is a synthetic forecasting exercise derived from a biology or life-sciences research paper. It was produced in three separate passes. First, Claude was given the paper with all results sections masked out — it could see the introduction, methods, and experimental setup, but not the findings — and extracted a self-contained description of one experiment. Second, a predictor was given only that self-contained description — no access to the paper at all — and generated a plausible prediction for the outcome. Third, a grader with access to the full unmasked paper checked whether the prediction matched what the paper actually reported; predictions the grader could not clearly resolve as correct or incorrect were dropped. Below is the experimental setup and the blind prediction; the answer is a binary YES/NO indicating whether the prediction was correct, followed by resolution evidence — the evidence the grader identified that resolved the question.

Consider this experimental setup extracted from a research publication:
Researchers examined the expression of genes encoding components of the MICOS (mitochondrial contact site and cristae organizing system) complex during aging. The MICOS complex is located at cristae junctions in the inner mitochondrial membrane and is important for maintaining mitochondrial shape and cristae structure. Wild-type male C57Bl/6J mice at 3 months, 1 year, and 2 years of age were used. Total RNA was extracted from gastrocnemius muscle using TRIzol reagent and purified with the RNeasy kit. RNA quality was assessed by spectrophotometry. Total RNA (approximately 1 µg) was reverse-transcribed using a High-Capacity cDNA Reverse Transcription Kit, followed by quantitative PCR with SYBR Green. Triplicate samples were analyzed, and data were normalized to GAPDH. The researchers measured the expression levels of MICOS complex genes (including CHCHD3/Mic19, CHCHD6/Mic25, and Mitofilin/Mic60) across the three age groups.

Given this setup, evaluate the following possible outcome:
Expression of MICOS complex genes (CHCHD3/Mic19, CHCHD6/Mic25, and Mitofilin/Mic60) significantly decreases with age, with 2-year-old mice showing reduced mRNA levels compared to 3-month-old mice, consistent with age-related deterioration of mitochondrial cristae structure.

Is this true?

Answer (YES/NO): YES